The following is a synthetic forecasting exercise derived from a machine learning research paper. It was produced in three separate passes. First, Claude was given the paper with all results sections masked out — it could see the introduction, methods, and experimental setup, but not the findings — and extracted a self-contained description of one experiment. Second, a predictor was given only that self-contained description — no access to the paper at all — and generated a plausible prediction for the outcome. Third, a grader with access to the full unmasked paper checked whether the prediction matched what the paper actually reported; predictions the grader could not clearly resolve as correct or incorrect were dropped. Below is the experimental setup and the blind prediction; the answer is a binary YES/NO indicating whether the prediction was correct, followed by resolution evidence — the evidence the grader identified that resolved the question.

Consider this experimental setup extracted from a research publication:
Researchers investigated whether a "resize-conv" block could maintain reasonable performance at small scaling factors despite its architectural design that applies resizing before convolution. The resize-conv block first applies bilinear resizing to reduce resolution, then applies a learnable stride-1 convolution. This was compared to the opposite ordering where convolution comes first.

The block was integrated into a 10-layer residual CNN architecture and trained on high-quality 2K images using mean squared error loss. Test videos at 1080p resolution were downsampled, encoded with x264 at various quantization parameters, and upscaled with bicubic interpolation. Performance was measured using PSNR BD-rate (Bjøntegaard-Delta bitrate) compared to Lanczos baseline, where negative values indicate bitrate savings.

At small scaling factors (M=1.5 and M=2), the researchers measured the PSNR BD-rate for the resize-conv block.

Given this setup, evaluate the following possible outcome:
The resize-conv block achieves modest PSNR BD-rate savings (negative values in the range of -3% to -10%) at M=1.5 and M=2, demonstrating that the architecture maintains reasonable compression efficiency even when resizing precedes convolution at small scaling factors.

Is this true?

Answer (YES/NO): NO